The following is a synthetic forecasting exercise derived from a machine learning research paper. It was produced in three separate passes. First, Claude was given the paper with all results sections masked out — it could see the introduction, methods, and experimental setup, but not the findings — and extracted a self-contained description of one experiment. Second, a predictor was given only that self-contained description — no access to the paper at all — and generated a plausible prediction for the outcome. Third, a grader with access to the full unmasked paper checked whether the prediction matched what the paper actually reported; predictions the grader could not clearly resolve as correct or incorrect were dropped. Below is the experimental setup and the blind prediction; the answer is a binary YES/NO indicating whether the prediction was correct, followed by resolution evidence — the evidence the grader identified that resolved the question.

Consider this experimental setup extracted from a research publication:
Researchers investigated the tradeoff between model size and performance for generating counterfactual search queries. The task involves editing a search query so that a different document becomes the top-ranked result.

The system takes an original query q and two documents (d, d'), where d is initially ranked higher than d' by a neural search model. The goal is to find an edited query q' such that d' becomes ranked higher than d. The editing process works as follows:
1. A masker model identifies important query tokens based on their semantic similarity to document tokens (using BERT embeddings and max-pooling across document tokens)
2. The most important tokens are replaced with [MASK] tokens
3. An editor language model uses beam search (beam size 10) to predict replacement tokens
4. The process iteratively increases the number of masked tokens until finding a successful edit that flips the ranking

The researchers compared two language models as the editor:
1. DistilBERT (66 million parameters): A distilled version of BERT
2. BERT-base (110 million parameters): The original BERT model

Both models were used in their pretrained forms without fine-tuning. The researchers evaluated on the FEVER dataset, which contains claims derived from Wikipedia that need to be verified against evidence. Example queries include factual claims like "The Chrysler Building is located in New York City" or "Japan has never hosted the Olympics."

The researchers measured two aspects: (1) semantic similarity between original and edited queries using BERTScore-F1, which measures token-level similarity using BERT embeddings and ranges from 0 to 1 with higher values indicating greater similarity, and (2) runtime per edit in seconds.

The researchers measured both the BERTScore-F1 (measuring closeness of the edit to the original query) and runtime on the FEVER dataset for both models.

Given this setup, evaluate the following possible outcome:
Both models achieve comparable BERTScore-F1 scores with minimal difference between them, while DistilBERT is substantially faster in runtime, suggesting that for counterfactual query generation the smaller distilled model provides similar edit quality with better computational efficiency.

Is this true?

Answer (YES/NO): YES